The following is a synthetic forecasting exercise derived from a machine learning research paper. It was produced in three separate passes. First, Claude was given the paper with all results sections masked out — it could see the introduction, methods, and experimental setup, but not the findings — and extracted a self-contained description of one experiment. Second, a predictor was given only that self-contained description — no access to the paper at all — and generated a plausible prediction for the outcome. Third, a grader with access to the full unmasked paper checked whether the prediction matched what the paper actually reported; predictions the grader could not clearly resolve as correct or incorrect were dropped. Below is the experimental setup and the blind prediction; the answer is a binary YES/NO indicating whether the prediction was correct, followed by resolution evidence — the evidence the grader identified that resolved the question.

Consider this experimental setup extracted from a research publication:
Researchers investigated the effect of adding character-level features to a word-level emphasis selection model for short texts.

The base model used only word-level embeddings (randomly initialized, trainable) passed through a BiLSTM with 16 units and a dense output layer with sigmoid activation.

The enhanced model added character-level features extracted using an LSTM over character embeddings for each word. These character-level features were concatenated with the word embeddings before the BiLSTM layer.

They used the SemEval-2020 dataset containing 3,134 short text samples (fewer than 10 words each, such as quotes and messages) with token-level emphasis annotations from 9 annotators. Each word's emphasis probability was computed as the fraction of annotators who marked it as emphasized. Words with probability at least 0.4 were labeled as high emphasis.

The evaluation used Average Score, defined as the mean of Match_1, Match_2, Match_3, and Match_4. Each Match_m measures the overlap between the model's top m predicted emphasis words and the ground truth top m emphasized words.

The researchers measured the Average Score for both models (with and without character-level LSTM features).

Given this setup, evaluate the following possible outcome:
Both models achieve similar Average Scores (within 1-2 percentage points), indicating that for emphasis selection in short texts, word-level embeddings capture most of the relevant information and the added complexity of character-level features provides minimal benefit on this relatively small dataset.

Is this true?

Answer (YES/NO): YES